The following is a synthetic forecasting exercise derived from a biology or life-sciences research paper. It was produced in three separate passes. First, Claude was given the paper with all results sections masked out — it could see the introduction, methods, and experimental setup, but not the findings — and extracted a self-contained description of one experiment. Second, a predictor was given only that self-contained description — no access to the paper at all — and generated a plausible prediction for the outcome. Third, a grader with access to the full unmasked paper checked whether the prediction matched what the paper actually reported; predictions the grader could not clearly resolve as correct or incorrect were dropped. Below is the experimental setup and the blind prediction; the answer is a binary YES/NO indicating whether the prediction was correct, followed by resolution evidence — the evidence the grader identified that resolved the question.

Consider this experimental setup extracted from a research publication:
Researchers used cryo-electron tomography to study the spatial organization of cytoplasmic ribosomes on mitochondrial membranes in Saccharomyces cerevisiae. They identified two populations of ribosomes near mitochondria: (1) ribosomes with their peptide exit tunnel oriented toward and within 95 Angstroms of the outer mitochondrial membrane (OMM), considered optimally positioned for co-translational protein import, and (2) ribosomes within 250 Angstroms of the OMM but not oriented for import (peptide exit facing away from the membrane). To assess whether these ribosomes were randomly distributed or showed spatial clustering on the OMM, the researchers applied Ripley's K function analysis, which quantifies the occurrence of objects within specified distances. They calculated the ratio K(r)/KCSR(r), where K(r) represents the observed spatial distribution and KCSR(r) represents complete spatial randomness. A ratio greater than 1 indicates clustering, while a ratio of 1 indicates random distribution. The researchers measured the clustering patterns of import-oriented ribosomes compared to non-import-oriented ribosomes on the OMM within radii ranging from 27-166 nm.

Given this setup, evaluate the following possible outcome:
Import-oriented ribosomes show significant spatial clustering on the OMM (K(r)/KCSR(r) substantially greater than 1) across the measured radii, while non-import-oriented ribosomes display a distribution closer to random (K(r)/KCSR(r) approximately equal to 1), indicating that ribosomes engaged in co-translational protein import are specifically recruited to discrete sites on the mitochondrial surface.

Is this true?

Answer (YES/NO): YES